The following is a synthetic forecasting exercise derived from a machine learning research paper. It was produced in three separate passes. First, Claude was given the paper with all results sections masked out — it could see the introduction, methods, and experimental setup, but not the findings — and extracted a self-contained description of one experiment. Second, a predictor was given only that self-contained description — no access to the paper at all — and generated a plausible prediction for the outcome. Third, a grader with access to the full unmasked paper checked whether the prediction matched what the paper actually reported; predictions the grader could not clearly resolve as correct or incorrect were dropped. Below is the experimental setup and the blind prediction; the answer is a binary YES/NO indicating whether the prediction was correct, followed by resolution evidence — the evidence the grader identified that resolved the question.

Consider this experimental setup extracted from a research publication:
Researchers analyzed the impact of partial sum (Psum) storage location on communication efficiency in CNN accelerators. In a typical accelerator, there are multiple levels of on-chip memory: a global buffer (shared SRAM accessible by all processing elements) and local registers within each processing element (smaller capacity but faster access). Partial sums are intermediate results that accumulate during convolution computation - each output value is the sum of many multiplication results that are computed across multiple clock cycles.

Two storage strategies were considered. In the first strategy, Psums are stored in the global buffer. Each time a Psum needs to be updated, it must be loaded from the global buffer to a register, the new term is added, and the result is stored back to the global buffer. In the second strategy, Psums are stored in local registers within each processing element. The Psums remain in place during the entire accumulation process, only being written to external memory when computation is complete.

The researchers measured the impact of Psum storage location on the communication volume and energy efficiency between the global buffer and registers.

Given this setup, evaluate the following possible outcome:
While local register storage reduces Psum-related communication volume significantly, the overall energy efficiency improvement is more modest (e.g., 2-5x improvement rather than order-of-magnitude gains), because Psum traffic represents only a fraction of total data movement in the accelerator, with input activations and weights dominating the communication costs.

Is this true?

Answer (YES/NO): YES